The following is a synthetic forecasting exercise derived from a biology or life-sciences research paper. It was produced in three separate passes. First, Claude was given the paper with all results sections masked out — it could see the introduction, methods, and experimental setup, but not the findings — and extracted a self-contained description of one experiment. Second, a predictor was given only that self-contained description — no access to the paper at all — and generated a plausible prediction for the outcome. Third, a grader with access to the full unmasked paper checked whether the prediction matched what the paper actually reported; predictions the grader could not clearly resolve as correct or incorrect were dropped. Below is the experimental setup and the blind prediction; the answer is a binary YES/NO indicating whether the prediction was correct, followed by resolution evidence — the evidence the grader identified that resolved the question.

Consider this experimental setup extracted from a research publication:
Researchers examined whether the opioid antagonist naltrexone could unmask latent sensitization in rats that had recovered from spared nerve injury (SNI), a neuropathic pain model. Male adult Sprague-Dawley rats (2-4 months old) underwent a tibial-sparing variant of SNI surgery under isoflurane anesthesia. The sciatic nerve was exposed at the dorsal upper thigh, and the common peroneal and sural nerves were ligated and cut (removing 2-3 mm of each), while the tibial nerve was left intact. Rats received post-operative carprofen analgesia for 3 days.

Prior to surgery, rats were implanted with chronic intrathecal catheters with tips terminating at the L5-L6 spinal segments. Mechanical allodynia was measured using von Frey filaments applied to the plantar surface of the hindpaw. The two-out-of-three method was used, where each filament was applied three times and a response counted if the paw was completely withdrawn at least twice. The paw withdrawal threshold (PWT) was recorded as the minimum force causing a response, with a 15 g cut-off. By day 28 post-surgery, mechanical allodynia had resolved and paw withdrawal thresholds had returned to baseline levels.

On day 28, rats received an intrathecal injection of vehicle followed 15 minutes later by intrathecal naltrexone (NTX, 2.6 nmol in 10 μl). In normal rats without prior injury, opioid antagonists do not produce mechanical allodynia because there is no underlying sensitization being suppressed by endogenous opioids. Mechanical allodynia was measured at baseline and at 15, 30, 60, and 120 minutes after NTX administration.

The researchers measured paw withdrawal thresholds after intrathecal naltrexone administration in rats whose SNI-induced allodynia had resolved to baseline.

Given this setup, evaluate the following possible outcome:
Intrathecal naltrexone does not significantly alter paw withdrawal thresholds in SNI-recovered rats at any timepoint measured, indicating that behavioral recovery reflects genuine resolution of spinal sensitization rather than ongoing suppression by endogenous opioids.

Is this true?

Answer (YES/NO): NO